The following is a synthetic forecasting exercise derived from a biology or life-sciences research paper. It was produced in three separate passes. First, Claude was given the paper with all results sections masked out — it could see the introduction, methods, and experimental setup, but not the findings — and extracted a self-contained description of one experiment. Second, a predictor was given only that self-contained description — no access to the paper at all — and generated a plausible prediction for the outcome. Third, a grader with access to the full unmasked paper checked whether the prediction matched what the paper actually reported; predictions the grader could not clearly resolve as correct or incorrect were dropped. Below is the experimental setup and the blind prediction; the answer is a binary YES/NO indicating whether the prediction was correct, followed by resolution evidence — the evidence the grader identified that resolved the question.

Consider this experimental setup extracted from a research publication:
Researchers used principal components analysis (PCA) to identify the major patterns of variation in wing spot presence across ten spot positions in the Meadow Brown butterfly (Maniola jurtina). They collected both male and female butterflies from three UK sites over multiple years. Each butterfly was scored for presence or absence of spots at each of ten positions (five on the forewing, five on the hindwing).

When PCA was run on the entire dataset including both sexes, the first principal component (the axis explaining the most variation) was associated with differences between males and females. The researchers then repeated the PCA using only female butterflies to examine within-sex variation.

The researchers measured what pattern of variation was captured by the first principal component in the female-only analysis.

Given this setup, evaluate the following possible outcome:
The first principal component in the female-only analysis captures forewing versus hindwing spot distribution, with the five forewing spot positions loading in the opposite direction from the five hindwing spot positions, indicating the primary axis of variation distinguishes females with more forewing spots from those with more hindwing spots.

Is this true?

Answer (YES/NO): NO